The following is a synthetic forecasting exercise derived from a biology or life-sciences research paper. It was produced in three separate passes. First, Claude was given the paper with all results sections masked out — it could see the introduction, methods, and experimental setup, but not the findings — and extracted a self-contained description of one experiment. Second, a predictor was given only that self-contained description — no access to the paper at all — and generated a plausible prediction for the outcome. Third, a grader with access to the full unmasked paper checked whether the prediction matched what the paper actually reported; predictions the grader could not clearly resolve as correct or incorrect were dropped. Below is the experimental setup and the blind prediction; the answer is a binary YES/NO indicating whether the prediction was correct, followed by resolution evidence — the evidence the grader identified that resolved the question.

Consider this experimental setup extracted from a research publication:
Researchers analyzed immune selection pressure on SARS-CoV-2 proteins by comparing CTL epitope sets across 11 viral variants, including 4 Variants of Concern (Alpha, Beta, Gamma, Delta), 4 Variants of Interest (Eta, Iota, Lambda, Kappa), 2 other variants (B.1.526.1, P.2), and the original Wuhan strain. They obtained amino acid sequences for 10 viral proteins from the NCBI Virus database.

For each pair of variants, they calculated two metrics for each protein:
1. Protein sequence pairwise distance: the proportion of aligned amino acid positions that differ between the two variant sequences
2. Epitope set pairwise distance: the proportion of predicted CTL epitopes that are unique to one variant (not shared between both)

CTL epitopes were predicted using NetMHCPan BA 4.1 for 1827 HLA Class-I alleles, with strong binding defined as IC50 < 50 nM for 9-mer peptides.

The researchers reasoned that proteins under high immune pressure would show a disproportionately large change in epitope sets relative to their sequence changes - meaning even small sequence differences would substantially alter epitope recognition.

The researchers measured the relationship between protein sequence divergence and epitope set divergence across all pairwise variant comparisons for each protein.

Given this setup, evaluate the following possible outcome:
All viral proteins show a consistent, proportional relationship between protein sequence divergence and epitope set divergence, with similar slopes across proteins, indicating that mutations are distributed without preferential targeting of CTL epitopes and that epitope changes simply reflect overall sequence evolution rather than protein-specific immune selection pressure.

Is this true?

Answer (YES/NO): NO